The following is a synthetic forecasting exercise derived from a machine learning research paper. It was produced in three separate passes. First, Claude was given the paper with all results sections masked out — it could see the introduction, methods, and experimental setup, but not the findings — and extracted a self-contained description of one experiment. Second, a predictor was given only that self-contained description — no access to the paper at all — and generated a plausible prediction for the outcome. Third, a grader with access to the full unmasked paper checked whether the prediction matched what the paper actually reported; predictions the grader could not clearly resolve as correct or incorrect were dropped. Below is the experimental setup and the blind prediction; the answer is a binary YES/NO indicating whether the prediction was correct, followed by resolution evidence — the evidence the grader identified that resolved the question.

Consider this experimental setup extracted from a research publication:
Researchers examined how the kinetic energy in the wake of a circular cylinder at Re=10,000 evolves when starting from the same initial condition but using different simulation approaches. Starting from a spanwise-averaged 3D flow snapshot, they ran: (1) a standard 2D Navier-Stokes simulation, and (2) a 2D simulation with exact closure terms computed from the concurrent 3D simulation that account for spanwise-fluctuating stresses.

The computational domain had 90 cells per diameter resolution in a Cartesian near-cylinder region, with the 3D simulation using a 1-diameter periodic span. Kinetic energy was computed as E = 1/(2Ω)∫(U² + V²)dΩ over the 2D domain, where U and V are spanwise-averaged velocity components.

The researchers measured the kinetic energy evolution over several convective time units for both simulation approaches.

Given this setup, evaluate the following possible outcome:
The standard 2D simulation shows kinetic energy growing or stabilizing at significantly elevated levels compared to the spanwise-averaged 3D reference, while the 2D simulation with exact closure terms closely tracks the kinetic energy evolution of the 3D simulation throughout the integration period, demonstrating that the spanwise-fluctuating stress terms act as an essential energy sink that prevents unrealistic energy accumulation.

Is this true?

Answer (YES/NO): YES